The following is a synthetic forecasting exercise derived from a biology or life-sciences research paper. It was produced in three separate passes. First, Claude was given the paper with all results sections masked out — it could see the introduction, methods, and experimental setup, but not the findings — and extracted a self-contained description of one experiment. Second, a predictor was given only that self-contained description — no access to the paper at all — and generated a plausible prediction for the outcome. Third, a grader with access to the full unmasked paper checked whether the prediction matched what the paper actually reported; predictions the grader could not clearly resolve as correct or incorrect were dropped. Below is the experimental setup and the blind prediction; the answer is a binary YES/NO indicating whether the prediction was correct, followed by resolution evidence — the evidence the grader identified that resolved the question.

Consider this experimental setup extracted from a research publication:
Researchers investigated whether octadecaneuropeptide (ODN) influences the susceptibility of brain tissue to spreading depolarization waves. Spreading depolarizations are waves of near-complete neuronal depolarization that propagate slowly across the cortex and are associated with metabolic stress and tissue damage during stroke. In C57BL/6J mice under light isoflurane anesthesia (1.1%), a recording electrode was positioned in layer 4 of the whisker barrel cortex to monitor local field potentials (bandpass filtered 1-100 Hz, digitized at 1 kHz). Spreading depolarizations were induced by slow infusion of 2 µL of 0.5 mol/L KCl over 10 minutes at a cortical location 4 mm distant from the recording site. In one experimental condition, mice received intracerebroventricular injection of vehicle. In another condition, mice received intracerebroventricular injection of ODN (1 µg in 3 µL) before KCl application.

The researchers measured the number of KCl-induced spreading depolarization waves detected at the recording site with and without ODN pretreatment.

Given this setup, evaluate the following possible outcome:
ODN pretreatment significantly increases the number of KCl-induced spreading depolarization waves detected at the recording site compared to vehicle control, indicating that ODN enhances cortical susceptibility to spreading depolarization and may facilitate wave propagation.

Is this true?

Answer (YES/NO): YES